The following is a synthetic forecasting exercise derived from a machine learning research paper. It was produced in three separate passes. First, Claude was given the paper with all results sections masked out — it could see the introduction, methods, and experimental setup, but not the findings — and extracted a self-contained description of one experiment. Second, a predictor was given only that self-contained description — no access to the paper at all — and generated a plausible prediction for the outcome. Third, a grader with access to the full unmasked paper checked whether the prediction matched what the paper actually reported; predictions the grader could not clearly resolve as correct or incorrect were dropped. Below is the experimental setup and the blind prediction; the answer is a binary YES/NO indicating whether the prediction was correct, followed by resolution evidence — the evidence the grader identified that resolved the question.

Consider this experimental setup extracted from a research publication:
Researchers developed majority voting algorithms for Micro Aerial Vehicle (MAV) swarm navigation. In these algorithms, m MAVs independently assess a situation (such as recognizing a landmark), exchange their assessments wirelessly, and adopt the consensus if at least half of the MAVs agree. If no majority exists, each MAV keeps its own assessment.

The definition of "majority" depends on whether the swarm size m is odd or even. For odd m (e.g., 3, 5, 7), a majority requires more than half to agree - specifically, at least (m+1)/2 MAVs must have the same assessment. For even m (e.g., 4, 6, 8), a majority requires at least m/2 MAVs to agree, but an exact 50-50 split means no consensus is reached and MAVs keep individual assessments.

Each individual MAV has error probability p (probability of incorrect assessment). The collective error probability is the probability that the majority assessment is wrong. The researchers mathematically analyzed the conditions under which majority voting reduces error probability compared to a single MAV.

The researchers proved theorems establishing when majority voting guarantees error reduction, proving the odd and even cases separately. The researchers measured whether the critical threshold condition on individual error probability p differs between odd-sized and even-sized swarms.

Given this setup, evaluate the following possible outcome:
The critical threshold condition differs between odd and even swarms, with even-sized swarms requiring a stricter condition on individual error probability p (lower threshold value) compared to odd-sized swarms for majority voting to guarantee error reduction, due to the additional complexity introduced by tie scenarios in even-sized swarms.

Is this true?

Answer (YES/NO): NO